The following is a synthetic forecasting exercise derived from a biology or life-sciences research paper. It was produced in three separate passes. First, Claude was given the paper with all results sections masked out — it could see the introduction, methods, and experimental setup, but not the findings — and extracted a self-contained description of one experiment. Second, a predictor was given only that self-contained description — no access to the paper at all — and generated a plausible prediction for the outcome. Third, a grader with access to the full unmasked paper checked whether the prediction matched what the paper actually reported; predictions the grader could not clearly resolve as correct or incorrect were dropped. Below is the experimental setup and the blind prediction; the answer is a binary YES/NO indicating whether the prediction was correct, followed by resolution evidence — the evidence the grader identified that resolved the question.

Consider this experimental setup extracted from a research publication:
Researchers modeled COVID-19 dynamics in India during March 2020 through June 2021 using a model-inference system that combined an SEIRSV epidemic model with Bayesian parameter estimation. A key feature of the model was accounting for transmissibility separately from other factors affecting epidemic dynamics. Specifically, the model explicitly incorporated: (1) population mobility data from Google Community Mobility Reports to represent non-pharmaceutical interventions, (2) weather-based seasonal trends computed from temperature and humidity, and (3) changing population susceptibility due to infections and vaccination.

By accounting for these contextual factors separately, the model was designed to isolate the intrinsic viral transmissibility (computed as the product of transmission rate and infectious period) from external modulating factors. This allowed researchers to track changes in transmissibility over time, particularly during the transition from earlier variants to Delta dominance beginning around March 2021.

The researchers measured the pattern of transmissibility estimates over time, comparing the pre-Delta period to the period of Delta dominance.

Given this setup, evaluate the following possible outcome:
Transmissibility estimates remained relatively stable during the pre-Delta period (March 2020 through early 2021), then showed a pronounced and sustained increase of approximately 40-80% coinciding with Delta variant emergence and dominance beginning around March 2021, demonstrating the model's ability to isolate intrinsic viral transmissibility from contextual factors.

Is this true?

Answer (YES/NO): YES